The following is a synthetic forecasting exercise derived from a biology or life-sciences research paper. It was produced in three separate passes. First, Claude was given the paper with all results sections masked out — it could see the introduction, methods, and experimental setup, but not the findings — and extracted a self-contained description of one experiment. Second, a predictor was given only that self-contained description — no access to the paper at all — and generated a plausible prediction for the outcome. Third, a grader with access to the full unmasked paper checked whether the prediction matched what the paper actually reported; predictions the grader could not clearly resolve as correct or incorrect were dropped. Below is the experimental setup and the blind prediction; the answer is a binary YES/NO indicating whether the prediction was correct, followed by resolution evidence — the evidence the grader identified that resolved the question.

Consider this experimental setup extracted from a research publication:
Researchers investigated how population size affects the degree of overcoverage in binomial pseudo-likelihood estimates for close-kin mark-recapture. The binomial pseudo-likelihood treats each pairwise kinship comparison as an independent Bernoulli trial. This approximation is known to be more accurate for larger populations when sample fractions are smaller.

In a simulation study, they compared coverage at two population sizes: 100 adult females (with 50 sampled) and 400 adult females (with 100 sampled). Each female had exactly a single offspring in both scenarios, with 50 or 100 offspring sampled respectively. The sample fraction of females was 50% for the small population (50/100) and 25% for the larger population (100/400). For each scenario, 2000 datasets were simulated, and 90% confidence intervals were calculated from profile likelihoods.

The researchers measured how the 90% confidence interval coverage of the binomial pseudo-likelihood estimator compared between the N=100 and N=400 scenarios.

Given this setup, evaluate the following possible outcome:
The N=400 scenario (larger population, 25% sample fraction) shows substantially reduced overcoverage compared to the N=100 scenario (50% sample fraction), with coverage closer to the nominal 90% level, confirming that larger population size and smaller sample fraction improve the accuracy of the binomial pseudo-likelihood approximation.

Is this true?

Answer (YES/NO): YES